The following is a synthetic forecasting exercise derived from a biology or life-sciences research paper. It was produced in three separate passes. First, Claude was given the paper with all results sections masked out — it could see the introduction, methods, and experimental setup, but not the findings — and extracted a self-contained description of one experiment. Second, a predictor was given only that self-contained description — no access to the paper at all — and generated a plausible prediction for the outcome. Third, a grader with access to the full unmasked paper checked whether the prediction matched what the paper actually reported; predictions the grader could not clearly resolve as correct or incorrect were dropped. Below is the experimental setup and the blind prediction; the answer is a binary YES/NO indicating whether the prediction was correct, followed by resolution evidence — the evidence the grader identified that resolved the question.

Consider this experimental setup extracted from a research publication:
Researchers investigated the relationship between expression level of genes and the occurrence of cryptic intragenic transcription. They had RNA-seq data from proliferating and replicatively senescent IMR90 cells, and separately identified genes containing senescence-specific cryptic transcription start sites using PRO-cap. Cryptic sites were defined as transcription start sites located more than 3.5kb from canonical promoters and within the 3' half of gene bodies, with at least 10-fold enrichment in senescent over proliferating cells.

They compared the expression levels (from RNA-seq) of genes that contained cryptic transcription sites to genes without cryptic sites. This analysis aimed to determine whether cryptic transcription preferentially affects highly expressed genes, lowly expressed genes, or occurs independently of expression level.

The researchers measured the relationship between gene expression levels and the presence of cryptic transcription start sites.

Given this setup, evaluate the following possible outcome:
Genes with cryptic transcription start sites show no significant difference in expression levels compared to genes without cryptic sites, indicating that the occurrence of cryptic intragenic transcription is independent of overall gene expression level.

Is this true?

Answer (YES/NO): NO